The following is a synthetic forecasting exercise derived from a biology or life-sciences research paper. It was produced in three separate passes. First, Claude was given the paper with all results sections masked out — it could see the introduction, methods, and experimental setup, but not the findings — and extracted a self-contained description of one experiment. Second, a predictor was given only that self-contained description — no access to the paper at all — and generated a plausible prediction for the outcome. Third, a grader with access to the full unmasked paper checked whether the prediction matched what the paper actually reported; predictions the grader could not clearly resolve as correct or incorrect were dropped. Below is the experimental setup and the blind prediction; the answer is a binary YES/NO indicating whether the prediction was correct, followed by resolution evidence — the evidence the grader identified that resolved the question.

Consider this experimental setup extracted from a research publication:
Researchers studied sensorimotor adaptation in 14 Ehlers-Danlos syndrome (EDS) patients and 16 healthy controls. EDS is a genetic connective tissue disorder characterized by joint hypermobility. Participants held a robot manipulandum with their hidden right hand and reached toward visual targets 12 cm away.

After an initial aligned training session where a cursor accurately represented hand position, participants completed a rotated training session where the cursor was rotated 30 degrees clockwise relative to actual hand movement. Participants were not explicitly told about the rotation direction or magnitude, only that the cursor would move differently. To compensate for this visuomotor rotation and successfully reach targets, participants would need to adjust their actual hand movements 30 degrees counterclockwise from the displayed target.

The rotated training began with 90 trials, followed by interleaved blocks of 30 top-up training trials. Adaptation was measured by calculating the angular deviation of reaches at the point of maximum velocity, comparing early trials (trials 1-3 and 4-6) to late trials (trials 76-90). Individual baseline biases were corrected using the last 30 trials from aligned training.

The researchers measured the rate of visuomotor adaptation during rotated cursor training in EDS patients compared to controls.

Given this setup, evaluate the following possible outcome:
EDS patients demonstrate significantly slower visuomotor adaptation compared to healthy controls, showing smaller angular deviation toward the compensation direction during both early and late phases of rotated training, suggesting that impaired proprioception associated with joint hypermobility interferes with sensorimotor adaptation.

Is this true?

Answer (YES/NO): NO